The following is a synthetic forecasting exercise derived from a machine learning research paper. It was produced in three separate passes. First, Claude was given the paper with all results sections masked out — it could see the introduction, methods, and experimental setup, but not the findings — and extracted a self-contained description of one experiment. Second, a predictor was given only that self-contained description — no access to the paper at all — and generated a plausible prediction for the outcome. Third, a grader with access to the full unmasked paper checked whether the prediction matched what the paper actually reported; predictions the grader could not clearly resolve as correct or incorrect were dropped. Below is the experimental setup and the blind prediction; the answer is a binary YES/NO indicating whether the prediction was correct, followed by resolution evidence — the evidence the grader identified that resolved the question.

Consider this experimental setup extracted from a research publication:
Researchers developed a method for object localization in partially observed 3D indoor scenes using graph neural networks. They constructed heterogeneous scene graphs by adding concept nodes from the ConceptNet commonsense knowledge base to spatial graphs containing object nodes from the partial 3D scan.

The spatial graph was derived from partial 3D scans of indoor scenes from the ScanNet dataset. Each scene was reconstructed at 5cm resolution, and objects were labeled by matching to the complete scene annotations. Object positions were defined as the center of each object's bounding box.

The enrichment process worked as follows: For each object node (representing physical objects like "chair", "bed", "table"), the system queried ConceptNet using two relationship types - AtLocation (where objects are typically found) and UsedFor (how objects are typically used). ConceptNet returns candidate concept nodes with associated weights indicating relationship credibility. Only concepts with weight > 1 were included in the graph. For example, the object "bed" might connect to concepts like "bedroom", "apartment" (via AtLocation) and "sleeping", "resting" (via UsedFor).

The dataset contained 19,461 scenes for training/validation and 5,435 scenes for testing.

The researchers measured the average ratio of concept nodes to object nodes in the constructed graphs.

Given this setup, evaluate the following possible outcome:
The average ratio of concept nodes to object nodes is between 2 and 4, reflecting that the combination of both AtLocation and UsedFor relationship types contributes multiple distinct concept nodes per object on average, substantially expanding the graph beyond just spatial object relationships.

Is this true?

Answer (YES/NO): NO